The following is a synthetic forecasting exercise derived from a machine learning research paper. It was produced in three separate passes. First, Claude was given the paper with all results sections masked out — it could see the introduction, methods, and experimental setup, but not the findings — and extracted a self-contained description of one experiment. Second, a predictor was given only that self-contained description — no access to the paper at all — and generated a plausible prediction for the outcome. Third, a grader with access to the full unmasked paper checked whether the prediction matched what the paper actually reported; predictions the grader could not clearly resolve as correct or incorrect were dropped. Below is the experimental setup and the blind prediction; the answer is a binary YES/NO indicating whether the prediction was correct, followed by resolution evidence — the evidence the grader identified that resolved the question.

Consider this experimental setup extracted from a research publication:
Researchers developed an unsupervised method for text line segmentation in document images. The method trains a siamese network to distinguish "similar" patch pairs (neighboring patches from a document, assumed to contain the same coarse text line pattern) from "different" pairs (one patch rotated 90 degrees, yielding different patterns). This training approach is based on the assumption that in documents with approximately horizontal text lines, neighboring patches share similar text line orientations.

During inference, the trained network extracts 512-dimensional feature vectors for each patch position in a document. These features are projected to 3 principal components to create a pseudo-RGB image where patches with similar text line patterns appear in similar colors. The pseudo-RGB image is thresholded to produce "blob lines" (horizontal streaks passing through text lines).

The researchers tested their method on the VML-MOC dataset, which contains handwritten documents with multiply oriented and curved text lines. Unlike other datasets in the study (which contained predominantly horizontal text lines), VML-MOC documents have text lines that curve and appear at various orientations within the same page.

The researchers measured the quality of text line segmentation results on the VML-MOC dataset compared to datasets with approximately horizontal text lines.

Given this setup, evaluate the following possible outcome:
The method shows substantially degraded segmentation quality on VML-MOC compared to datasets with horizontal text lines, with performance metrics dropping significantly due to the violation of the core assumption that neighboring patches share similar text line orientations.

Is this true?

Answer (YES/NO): YES